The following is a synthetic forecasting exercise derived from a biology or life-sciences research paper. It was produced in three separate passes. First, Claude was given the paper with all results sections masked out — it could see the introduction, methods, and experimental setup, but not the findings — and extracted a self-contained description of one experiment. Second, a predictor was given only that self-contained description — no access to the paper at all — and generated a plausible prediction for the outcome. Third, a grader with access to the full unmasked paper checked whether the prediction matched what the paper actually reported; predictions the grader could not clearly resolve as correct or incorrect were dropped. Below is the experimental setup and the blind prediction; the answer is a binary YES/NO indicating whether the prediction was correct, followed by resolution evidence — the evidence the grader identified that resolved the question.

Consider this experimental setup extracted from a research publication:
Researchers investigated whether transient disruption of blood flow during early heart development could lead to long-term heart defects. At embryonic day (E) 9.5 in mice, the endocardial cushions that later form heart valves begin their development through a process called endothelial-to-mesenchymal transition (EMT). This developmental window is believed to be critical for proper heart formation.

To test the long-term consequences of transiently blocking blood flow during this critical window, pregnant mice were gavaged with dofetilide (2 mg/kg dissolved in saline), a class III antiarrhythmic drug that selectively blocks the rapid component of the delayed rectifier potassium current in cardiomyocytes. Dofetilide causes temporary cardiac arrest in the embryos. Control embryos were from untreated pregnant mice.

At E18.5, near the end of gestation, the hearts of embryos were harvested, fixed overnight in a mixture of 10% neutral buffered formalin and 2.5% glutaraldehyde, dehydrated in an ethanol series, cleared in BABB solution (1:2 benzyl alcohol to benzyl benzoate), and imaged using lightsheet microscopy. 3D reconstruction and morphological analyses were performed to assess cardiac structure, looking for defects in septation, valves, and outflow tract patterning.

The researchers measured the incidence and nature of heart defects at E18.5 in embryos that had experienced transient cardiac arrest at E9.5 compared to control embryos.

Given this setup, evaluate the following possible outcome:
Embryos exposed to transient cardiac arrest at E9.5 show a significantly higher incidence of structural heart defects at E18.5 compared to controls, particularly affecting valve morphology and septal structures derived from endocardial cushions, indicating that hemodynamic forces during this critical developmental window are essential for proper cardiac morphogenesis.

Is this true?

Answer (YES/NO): YES